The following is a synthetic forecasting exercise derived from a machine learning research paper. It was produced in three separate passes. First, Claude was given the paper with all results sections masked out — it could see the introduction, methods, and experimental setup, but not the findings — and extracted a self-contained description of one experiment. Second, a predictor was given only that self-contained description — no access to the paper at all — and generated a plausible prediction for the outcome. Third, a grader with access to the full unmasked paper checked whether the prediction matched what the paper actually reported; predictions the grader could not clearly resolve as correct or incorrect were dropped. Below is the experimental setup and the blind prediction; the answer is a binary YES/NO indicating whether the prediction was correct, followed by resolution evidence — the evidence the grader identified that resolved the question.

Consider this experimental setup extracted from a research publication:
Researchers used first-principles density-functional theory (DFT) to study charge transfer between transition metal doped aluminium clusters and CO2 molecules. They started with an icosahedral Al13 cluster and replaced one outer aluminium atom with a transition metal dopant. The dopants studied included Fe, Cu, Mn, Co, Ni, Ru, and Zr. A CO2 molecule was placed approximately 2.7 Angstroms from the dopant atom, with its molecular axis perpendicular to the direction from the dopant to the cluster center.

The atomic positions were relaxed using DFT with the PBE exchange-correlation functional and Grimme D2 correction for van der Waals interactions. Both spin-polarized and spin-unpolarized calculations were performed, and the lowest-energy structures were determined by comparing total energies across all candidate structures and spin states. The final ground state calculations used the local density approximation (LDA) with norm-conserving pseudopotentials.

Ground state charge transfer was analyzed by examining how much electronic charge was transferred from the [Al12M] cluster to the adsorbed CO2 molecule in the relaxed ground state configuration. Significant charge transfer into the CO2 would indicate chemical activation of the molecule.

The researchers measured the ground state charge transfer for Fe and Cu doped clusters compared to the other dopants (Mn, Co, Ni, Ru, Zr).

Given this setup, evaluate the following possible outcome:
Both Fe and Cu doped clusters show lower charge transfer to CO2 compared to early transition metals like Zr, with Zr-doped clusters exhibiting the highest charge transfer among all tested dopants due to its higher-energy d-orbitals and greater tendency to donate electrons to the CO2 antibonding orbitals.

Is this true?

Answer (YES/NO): YES